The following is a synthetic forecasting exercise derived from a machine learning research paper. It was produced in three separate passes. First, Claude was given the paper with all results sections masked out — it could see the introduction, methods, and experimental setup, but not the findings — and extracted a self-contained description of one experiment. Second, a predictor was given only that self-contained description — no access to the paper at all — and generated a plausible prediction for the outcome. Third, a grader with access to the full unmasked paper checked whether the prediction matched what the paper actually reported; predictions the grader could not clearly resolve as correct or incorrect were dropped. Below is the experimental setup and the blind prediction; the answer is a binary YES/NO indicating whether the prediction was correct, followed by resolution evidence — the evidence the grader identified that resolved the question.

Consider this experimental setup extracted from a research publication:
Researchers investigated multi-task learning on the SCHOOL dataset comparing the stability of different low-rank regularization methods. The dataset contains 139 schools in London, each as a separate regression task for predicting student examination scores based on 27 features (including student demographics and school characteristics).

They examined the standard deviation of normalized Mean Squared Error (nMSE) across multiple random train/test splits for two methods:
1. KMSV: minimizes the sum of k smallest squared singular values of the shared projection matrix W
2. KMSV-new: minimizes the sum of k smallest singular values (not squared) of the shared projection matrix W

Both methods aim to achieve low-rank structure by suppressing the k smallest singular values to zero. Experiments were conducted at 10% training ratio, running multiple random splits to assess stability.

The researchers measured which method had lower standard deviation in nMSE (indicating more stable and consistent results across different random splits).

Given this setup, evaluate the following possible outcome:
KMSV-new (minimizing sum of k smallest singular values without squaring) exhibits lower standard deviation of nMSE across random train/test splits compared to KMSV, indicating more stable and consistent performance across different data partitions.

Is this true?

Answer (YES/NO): YES